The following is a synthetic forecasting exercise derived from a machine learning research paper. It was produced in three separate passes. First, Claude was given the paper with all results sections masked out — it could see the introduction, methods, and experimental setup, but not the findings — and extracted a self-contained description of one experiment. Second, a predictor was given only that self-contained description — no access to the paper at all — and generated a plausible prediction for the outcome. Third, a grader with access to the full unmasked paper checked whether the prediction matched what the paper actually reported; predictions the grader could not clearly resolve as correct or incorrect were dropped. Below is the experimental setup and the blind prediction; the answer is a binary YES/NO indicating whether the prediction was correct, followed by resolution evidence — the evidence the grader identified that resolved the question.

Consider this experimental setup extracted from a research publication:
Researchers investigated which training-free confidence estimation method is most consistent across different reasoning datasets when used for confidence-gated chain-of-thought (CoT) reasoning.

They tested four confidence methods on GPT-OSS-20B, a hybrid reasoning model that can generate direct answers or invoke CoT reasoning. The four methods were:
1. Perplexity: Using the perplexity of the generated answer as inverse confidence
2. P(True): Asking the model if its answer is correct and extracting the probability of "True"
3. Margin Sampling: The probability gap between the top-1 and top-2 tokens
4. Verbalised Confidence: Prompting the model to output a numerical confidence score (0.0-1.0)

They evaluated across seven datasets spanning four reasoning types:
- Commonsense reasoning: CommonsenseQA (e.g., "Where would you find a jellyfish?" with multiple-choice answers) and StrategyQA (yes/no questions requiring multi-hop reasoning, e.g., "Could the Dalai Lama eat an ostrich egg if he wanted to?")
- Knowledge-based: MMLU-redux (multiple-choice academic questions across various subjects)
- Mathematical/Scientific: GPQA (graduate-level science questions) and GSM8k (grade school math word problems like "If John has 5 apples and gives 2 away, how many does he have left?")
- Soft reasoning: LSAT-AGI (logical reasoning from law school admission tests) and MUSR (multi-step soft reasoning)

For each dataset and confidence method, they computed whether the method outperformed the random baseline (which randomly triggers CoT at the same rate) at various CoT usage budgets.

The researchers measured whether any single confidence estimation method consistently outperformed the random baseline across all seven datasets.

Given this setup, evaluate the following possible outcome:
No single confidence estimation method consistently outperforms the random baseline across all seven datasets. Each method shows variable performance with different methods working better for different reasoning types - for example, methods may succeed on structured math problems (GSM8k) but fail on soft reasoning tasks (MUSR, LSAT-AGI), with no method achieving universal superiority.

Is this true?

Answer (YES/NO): NO